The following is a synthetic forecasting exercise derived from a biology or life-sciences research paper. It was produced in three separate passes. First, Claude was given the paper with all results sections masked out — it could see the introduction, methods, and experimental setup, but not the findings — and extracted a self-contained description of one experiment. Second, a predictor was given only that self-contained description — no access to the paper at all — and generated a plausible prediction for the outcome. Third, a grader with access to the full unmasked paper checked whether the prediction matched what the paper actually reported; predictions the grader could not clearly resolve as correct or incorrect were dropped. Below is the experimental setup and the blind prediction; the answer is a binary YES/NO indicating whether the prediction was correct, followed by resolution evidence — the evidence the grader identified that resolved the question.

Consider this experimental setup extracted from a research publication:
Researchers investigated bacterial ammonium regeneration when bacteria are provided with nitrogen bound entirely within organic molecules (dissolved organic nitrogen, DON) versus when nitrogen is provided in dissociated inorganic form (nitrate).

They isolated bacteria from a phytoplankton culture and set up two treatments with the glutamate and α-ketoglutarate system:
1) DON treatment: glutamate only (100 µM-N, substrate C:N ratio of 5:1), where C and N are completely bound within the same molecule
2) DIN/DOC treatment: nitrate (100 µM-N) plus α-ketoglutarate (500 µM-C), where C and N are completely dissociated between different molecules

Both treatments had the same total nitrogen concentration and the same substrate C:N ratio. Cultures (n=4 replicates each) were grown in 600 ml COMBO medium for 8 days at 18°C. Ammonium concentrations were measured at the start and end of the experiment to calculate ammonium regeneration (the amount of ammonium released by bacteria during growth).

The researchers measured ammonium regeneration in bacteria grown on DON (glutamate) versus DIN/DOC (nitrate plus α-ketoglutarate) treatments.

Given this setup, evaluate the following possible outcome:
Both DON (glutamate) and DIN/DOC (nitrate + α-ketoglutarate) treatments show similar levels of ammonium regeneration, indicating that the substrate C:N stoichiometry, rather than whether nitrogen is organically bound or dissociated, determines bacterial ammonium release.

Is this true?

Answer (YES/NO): NO